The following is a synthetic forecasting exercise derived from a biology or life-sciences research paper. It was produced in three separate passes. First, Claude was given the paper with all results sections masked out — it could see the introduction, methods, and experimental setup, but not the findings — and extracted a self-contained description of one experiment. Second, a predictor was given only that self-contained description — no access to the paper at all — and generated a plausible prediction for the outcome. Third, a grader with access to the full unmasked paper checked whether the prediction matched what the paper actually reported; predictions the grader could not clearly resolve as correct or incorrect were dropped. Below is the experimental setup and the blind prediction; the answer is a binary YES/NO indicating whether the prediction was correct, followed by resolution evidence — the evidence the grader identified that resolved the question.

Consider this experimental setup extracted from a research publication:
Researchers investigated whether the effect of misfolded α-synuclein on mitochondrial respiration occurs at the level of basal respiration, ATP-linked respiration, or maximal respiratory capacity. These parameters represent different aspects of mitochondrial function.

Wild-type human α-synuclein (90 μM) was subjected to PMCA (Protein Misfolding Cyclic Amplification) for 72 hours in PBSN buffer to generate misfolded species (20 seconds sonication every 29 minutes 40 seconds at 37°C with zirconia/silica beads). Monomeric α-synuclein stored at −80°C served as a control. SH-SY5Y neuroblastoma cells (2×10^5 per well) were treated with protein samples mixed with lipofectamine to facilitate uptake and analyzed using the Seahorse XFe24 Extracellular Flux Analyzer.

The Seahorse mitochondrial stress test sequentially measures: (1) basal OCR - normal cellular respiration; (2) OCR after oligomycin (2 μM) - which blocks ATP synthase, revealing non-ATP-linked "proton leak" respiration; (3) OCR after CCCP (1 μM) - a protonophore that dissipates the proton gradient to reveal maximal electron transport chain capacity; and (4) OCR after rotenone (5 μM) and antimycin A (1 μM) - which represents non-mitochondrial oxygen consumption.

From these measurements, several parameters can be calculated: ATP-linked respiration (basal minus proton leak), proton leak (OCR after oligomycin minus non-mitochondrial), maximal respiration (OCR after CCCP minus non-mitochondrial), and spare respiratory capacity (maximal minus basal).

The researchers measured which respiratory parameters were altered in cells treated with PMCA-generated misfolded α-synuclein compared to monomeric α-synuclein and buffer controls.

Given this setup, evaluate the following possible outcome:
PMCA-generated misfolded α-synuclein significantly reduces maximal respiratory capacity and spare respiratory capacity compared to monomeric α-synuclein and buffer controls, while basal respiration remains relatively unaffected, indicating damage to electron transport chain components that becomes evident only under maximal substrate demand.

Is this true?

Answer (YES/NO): NO